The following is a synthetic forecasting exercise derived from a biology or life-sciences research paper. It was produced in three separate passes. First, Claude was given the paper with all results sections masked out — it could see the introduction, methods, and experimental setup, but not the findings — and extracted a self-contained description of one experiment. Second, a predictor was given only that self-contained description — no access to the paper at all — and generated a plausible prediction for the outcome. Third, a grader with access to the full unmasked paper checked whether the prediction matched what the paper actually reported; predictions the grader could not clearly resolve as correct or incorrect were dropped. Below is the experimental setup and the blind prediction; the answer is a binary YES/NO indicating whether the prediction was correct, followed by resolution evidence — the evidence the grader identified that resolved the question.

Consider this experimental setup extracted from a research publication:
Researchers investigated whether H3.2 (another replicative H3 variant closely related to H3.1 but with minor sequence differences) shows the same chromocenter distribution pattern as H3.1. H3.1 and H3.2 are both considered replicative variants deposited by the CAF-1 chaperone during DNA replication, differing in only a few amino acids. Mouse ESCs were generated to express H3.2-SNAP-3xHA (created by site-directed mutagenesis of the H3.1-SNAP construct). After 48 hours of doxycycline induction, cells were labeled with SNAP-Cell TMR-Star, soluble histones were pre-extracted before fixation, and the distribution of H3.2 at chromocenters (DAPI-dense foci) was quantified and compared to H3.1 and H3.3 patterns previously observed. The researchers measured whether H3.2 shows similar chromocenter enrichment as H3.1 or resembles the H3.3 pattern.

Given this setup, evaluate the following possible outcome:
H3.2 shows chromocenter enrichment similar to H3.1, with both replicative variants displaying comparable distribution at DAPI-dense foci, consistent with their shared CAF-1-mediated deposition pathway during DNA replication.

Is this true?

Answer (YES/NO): YES